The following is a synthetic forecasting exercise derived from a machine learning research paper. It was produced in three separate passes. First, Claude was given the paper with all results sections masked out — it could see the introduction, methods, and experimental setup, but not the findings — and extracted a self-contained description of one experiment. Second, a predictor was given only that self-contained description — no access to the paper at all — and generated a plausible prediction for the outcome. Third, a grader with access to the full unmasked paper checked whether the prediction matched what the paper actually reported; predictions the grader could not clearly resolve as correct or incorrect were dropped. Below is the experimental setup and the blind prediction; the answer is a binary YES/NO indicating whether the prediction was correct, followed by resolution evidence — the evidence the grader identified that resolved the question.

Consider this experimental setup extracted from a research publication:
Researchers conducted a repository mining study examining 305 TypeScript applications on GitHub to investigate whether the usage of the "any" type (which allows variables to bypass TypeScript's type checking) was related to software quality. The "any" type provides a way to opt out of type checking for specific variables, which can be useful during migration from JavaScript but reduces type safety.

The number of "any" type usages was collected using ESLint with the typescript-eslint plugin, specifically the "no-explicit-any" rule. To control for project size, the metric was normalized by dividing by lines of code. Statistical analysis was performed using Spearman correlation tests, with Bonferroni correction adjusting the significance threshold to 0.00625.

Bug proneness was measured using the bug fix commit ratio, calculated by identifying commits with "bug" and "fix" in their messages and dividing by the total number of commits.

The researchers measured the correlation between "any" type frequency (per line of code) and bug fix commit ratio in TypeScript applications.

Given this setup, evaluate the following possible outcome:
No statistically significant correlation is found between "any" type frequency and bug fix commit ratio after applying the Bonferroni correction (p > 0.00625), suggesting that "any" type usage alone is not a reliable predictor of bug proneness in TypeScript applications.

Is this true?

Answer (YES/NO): YES